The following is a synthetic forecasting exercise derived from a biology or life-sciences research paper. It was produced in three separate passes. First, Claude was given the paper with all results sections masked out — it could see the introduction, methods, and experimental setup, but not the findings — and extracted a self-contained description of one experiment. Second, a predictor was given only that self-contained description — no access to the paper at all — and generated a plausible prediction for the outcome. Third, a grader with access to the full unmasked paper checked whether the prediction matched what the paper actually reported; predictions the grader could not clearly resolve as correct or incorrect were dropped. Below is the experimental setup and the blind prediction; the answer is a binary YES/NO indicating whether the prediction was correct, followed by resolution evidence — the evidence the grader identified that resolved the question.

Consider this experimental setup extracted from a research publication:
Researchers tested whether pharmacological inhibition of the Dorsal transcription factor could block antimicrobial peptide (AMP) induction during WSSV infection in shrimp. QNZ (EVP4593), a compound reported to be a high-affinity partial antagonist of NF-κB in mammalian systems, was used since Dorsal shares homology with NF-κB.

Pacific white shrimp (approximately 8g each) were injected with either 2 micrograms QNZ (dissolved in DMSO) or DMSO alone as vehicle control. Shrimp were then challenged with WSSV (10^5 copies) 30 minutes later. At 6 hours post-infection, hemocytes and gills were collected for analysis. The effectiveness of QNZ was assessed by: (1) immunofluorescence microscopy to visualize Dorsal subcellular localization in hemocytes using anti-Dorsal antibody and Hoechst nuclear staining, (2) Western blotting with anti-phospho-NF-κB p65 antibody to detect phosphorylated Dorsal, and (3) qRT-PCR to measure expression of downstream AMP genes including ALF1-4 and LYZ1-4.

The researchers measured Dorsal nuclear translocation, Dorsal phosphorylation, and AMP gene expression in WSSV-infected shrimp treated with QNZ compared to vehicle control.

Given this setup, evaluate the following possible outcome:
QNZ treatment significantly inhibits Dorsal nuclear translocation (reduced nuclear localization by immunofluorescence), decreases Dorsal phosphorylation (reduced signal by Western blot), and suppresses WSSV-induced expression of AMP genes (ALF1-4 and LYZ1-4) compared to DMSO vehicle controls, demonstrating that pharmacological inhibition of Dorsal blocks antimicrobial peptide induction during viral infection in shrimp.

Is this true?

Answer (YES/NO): YES